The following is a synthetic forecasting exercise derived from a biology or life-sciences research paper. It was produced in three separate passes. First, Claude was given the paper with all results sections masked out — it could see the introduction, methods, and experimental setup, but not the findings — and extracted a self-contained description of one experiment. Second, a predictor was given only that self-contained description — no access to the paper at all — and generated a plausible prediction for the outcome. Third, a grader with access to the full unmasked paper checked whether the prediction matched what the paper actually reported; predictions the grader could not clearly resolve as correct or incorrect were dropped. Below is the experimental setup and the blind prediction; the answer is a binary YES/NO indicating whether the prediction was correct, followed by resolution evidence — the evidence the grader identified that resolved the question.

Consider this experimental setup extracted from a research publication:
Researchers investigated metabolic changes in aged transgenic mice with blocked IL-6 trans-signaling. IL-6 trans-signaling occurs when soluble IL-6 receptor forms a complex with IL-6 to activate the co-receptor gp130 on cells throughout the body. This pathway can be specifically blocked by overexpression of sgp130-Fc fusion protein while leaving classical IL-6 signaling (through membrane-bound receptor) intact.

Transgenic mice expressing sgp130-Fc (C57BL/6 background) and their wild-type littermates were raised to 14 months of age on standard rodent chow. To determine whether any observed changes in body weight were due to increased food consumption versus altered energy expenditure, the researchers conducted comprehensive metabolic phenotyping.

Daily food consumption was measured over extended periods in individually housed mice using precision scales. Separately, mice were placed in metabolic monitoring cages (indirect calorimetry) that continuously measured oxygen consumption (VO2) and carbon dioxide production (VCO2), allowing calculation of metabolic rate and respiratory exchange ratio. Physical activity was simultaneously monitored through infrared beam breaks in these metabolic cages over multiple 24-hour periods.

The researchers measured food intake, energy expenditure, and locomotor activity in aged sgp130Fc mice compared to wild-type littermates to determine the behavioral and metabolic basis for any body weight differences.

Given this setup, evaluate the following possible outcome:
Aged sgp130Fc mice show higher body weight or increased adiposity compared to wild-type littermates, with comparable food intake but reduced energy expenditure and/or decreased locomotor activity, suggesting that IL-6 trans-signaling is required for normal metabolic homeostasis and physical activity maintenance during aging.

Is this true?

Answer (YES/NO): NO